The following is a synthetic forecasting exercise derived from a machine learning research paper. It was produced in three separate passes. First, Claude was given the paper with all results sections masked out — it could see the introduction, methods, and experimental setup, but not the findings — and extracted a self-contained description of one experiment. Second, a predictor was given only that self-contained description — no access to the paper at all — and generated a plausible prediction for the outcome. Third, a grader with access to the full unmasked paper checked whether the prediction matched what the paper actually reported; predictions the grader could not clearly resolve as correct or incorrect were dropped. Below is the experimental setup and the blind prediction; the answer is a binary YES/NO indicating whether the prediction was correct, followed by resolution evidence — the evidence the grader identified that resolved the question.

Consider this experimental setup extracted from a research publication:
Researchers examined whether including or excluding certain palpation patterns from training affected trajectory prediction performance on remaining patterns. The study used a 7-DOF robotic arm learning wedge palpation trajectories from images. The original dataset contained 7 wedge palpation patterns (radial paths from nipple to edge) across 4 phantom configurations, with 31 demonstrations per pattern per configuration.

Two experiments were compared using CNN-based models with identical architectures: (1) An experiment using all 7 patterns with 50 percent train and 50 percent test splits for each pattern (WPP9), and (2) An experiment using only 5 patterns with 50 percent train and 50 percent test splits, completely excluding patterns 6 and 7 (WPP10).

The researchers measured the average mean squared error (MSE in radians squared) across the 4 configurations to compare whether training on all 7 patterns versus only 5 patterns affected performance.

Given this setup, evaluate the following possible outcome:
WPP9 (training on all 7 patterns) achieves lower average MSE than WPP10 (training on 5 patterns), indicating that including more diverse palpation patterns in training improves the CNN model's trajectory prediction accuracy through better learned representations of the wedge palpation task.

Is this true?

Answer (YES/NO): YES